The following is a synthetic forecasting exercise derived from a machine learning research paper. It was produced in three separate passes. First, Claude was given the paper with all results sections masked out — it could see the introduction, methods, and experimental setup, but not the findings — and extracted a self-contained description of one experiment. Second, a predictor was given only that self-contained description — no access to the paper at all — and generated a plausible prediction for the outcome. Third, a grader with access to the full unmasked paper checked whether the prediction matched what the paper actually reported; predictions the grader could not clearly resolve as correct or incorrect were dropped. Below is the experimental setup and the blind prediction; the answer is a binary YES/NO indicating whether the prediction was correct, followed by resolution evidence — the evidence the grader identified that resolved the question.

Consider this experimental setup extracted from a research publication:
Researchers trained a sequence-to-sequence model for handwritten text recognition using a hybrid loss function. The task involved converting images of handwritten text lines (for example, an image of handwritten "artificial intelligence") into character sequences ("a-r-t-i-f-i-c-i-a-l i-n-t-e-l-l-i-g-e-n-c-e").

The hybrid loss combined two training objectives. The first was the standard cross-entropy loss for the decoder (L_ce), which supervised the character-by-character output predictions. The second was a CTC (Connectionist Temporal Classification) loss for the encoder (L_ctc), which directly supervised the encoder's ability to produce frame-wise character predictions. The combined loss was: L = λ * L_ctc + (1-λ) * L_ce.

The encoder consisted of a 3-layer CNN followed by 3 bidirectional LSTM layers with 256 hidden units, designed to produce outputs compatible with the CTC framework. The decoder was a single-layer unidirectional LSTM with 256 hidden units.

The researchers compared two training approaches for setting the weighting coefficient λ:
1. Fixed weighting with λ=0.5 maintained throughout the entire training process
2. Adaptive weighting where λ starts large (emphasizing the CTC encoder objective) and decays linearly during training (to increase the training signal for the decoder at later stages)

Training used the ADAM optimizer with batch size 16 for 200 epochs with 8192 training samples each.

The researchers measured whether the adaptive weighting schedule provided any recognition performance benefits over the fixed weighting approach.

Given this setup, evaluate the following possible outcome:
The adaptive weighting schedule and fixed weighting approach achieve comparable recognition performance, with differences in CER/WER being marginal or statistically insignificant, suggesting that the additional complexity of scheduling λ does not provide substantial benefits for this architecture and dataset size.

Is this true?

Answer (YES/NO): YES